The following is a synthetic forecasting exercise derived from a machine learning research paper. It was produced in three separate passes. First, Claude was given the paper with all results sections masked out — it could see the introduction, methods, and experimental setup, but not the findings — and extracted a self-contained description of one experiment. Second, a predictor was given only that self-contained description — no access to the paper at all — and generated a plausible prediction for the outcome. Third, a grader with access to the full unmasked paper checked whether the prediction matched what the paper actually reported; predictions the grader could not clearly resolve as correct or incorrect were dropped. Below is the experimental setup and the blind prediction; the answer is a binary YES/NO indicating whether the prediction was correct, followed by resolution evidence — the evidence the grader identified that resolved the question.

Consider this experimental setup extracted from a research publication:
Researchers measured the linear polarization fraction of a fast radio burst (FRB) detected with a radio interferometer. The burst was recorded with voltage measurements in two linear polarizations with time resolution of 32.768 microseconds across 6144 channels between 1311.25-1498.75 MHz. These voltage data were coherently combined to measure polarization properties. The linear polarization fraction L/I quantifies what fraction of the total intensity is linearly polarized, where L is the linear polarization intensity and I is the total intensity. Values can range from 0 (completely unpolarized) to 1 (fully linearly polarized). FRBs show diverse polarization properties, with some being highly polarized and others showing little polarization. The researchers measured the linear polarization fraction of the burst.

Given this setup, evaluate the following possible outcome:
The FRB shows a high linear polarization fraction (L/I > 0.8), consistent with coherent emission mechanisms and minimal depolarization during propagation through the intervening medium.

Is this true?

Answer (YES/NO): NO